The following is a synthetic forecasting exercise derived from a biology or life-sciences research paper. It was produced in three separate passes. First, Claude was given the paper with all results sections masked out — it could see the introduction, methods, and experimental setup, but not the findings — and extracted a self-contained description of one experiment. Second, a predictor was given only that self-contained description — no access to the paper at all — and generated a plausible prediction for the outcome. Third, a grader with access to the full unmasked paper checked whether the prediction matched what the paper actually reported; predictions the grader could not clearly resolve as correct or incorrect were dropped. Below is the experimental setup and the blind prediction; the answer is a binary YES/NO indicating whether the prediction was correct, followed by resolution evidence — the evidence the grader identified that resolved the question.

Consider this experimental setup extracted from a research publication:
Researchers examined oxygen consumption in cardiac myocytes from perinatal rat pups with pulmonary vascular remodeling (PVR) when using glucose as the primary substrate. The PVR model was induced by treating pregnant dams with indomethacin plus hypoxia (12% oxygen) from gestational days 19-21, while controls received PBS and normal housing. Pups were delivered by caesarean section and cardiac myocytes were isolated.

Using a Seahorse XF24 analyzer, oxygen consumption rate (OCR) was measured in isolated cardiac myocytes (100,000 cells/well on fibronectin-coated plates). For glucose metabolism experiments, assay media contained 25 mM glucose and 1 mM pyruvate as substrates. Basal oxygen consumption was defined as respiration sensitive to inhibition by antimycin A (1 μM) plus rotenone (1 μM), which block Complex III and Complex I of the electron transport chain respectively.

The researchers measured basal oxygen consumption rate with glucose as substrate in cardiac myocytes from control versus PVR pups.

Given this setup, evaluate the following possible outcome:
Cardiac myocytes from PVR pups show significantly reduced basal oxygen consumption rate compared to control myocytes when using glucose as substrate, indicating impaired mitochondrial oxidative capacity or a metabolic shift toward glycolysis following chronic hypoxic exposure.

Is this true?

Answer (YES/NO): NO